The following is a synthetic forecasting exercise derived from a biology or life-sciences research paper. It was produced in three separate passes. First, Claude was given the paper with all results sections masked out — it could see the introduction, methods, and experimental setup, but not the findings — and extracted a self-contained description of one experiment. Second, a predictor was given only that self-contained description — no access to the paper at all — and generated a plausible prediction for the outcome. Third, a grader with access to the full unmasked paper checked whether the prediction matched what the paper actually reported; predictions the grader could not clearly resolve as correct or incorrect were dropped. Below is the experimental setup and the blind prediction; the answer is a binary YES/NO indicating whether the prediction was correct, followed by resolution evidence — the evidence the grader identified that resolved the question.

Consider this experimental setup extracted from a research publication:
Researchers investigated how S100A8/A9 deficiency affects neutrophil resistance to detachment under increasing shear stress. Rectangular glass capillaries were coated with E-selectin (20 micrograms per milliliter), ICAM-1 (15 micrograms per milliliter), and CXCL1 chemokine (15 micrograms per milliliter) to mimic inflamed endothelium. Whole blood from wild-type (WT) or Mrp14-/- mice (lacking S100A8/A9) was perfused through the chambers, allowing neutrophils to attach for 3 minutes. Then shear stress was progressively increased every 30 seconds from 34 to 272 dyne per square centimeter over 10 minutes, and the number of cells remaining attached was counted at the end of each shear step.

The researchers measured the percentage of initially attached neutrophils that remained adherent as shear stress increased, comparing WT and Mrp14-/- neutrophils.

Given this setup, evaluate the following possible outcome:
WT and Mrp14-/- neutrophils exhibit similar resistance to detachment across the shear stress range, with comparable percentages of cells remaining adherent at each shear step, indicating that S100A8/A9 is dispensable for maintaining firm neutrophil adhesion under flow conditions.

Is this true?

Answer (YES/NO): NO